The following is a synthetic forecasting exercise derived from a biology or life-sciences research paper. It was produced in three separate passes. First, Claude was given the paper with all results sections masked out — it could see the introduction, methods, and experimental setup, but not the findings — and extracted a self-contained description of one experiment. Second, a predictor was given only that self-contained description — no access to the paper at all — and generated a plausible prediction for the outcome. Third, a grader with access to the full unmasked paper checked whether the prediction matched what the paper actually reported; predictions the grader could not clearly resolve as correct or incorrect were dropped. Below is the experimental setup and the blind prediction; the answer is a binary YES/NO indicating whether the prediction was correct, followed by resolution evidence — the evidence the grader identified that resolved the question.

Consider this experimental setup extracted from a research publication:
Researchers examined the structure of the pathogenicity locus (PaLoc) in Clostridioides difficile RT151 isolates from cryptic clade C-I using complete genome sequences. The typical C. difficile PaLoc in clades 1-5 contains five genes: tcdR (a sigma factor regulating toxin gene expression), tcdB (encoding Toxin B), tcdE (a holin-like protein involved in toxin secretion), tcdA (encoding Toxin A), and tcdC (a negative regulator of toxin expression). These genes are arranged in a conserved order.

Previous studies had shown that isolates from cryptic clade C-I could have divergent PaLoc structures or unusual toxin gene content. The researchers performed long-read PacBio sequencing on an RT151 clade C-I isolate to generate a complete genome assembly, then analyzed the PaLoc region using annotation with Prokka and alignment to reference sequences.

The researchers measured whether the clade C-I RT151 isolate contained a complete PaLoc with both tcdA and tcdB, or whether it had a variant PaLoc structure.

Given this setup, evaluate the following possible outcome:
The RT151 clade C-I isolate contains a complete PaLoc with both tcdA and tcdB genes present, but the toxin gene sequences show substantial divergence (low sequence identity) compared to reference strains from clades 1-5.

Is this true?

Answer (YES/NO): NO